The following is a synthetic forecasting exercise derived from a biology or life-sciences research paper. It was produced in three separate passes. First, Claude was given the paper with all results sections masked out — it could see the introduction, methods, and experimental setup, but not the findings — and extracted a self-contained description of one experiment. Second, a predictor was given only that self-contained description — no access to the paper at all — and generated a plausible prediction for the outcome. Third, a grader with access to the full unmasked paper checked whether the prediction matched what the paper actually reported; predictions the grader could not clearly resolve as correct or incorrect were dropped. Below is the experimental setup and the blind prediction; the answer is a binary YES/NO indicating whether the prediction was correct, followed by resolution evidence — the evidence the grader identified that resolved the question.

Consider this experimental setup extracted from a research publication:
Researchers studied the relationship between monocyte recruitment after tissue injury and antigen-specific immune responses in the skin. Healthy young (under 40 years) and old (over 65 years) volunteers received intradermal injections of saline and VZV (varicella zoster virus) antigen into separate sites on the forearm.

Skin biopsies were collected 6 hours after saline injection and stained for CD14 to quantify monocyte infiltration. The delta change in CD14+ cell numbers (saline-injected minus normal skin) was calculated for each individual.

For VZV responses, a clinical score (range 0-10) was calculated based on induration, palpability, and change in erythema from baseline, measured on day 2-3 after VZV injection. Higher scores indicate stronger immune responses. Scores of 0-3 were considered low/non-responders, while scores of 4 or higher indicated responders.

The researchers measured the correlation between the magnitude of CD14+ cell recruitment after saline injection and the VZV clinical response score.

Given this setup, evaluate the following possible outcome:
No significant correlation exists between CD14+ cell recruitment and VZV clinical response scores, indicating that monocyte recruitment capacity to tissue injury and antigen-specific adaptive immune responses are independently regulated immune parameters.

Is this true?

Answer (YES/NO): NO